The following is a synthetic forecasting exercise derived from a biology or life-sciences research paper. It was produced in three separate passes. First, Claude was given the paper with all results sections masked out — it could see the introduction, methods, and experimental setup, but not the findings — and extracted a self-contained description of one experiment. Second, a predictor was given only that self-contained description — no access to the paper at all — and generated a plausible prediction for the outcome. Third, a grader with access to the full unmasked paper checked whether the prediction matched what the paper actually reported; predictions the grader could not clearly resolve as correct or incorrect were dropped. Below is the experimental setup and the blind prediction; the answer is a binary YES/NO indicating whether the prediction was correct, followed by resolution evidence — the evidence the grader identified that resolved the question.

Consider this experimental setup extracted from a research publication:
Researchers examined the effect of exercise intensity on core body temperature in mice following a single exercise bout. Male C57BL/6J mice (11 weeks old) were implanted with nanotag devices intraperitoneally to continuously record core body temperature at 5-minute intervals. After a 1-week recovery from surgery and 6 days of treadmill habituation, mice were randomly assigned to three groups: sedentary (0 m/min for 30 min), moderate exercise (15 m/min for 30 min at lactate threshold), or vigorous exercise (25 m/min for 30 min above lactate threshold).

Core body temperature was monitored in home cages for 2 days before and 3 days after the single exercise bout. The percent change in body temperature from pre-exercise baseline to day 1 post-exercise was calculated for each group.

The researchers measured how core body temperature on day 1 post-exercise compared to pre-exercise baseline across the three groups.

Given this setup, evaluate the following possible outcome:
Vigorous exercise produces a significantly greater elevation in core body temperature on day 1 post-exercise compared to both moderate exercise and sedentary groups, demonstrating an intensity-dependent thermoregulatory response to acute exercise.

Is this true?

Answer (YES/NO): NO